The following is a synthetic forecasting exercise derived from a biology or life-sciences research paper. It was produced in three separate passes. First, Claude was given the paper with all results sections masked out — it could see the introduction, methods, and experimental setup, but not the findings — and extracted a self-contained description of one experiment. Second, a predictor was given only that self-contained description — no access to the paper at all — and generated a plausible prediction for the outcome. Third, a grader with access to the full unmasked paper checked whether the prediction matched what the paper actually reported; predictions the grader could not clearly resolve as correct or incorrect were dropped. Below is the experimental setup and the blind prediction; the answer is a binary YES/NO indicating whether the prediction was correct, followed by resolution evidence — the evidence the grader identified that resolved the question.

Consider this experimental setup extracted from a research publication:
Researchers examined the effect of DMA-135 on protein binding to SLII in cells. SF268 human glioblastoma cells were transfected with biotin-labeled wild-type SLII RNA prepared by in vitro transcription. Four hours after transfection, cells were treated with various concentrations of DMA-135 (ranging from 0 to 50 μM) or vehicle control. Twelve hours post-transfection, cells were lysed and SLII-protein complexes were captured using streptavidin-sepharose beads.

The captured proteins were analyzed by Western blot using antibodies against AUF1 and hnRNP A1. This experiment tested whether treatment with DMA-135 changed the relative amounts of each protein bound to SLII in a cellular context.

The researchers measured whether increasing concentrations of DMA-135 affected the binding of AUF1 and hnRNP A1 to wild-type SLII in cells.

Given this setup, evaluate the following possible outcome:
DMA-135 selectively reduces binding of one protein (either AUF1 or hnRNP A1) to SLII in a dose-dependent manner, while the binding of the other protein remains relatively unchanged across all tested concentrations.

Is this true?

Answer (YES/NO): NO